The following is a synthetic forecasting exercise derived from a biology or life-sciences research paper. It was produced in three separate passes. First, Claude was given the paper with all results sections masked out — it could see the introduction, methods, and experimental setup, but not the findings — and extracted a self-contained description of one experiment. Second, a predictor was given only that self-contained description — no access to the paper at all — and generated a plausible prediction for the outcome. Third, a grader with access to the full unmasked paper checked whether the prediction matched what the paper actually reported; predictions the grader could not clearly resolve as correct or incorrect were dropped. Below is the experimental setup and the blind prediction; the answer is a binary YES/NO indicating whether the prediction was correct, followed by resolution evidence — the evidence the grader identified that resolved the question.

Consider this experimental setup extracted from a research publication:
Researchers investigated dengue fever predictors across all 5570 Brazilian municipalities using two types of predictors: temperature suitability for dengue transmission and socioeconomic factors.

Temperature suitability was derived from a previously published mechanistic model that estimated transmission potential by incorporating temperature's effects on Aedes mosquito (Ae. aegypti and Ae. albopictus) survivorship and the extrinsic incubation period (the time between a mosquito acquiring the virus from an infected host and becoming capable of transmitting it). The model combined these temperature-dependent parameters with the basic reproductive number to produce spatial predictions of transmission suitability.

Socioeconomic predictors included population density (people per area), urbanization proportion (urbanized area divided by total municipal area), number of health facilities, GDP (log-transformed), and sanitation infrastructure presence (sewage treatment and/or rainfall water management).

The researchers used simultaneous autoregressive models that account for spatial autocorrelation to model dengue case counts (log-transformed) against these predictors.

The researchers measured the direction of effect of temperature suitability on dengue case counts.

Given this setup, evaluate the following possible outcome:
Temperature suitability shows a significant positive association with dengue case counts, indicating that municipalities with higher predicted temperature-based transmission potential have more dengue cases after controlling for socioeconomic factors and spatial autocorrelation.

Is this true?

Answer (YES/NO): YES